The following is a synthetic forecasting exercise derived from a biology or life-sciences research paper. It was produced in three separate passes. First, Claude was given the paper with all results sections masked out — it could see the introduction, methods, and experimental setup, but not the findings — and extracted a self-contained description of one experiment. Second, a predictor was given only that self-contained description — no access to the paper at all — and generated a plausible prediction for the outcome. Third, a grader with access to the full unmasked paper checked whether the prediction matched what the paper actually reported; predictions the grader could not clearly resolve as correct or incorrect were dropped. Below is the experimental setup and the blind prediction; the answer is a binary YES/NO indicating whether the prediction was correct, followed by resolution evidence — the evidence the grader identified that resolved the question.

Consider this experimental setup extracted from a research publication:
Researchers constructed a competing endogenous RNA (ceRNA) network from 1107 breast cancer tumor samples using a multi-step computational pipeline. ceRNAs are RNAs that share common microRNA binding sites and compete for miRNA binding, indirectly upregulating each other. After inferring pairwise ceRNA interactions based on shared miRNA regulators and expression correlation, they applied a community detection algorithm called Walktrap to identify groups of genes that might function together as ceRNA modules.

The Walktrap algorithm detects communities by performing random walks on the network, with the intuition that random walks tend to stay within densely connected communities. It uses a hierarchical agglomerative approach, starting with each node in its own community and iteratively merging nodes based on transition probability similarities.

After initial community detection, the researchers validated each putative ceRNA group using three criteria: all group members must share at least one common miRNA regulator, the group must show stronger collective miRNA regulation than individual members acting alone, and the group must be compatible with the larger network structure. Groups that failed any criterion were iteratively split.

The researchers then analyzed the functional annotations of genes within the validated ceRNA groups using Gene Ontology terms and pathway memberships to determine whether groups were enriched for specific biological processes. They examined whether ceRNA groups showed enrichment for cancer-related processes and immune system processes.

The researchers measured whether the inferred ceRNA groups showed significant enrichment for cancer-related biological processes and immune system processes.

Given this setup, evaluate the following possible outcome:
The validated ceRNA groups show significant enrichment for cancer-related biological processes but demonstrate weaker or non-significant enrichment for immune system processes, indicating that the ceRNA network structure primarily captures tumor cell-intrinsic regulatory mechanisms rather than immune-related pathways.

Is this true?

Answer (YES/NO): NO